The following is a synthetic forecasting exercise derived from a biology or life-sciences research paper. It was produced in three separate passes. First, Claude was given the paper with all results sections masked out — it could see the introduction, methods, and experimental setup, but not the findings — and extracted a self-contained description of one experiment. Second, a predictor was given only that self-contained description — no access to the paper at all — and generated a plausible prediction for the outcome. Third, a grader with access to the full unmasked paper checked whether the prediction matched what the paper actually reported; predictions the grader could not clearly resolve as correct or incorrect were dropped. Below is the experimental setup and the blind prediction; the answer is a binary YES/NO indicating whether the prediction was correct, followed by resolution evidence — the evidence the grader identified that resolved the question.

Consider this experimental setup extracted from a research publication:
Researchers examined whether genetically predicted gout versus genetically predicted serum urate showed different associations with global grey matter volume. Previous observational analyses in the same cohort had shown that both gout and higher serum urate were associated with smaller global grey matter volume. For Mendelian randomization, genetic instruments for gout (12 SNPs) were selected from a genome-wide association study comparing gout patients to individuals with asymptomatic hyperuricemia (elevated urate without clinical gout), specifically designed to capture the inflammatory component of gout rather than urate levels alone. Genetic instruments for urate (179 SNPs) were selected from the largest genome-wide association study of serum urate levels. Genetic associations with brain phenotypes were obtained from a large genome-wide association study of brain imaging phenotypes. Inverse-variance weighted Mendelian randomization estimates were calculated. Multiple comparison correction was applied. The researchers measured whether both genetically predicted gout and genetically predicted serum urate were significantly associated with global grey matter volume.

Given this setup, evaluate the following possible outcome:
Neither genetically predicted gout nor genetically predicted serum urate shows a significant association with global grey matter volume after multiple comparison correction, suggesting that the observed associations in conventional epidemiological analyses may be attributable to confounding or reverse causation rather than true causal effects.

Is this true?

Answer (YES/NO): NO